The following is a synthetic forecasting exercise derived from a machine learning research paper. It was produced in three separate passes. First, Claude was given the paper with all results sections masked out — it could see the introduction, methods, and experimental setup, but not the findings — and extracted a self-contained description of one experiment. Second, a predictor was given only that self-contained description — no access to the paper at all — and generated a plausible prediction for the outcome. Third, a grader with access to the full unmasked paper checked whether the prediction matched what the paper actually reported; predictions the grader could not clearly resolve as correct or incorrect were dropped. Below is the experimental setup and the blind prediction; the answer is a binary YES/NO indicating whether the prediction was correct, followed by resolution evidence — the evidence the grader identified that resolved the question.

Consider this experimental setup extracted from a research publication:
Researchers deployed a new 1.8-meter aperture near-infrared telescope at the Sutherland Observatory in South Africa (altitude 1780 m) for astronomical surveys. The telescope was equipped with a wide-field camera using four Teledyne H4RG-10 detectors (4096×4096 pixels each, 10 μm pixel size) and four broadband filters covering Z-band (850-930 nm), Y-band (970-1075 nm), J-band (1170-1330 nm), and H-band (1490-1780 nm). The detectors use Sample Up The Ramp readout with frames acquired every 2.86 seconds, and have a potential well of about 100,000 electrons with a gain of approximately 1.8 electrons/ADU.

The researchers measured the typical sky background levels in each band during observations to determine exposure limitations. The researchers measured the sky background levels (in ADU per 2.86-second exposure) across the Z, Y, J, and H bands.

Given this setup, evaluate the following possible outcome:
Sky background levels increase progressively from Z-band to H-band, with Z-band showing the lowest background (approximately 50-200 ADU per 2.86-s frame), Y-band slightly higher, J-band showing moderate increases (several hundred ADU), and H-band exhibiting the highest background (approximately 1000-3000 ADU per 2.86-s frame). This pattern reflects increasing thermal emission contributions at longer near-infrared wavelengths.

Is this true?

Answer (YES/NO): NO